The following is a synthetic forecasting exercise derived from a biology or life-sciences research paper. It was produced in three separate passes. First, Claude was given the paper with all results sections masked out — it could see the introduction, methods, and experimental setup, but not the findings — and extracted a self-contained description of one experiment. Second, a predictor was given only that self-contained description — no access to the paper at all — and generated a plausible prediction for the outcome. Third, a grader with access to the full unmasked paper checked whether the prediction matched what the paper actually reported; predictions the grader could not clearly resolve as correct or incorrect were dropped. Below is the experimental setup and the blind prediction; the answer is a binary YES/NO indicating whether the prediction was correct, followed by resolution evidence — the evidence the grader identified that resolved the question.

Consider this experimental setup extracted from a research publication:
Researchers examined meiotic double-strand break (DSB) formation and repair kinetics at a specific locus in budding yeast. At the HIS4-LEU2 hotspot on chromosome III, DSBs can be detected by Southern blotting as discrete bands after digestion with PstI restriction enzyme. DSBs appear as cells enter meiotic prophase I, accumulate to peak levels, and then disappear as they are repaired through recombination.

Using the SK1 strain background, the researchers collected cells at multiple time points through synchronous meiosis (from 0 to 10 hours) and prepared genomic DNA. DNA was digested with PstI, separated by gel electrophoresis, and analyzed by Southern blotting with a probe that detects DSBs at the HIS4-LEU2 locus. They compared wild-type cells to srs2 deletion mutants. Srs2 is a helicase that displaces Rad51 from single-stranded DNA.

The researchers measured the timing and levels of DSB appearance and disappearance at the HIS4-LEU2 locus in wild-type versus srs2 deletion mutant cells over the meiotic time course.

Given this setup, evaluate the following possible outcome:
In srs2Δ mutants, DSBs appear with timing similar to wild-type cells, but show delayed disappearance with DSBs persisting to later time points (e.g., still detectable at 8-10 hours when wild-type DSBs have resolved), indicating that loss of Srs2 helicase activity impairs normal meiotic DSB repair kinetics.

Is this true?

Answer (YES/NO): YES